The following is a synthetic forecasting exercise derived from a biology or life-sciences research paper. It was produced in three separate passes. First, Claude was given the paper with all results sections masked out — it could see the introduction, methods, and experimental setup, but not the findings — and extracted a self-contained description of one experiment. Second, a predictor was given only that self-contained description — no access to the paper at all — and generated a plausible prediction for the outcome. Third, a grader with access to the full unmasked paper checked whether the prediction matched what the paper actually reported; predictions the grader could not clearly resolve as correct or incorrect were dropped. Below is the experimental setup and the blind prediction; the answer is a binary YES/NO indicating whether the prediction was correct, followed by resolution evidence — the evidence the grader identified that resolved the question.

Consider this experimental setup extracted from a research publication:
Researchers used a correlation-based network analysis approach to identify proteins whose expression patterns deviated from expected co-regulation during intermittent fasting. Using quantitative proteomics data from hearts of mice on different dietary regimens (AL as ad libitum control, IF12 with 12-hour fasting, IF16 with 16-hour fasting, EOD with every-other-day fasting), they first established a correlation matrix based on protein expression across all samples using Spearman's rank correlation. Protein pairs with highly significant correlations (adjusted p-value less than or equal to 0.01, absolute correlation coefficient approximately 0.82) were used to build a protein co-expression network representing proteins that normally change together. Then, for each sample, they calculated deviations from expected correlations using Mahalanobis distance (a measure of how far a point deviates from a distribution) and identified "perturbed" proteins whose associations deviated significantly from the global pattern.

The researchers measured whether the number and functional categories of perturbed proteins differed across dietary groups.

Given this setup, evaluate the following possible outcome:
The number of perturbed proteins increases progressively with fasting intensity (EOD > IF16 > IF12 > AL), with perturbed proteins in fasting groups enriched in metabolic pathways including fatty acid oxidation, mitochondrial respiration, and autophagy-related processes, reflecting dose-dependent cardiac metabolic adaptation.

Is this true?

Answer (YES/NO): NO